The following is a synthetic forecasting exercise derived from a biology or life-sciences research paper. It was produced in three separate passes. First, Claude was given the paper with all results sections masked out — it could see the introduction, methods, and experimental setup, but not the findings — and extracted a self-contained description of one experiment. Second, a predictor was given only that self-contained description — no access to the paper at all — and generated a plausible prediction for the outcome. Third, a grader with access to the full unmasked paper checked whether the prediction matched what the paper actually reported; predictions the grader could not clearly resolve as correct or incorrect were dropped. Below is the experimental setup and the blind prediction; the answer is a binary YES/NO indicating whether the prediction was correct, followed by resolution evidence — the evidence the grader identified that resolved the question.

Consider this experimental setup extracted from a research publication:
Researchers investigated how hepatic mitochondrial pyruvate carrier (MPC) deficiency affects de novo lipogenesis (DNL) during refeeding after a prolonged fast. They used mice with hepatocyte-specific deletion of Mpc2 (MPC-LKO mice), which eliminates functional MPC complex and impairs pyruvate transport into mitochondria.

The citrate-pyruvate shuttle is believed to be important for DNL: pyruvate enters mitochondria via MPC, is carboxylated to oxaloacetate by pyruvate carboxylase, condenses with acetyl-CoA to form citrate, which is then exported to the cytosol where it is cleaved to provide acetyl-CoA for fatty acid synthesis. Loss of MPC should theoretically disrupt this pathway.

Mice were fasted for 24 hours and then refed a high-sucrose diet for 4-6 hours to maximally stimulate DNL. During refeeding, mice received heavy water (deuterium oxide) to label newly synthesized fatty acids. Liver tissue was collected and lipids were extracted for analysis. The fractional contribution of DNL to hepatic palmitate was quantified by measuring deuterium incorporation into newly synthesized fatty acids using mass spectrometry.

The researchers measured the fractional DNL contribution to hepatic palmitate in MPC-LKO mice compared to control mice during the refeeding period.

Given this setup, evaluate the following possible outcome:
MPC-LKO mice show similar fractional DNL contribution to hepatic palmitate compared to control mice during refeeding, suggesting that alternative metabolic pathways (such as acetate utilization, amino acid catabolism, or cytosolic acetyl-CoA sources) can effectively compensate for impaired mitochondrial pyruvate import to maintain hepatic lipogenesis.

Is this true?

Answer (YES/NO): NO